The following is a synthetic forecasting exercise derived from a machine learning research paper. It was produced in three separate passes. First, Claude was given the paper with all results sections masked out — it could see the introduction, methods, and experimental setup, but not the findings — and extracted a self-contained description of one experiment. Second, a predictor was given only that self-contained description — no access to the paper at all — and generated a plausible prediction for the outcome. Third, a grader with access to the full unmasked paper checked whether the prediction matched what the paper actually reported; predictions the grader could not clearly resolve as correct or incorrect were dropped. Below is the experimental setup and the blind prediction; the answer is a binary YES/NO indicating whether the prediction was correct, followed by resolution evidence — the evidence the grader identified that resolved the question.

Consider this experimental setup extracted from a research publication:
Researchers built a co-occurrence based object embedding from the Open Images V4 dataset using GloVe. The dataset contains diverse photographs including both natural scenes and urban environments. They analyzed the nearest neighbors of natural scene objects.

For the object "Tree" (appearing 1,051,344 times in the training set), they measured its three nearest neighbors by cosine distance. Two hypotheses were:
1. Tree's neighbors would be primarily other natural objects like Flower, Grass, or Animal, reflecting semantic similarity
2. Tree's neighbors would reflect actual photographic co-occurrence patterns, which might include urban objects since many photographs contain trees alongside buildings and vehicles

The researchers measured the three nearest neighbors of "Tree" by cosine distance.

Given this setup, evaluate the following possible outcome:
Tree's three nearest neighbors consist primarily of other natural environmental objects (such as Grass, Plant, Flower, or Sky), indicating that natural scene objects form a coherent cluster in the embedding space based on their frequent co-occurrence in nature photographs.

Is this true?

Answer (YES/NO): NO